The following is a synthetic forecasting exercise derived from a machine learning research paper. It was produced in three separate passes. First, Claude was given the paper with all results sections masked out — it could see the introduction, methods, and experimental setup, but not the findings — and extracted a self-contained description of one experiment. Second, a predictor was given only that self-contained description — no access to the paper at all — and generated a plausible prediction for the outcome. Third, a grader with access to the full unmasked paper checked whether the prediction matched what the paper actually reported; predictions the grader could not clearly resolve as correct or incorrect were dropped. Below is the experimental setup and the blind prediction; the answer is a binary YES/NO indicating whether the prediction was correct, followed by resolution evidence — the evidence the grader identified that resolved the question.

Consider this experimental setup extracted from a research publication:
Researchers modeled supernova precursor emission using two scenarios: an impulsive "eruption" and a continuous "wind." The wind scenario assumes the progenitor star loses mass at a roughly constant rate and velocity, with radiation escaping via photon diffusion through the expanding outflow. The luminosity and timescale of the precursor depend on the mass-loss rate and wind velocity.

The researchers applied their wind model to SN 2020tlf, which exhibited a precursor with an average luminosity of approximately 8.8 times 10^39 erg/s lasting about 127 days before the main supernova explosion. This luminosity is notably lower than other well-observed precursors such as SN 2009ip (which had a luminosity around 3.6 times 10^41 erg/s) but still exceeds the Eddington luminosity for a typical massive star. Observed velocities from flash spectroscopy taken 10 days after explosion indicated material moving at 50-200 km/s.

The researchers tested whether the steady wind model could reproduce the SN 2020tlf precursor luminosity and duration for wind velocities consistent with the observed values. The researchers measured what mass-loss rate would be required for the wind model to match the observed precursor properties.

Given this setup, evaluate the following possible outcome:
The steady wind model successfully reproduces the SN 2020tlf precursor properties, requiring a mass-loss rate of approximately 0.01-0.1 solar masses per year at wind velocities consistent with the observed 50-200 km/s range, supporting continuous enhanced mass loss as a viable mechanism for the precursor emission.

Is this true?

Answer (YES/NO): NO